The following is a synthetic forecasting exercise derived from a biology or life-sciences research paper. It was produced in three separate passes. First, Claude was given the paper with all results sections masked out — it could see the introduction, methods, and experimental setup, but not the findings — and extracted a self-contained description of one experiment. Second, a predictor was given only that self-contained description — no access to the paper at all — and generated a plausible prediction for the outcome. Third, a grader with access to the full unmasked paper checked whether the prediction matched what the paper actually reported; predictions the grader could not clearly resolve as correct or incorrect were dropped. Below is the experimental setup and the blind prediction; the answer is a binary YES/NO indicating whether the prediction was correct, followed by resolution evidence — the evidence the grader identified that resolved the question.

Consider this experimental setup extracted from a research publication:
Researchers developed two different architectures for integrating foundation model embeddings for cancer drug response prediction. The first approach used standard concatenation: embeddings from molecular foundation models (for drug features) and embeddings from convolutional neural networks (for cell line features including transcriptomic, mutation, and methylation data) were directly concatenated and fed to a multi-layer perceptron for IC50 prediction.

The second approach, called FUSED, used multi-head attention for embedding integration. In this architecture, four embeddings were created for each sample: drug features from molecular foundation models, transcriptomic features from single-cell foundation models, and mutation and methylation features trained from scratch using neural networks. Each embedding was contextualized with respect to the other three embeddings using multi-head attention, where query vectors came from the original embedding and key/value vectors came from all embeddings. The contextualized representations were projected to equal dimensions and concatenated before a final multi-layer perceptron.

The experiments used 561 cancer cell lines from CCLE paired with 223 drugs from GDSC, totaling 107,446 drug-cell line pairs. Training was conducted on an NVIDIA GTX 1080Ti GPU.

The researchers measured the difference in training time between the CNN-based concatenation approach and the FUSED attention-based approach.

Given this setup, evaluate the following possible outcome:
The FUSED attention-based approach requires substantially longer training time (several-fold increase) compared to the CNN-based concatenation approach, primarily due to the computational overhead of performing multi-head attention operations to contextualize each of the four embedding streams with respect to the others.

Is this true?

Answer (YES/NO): NO